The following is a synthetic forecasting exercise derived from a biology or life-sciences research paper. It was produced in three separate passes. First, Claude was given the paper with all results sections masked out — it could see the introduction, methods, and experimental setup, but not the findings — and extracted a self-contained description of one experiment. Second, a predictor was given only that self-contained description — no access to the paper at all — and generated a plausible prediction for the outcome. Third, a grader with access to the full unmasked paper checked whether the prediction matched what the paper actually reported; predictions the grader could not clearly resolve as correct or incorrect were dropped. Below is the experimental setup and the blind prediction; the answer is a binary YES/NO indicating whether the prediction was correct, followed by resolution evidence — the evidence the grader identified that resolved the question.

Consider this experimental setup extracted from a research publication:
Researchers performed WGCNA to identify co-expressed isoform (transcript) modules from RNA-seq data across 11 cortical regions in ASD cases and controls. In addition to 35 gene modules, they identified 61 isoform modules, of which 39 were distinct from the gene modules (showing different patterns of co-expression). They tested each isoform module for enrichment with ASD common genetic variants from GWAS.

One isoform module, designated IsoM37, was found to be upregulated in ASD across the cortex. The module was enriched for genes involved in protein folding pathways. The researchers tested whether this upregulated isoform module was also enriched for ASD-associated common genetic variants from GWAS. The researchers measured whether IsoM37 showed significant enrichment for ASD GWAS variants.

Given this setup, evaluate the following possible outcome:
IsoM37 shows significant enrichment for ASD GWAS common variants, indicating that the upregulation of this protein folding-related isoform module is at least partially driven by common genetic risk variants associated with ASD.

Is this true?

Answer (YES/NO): YES